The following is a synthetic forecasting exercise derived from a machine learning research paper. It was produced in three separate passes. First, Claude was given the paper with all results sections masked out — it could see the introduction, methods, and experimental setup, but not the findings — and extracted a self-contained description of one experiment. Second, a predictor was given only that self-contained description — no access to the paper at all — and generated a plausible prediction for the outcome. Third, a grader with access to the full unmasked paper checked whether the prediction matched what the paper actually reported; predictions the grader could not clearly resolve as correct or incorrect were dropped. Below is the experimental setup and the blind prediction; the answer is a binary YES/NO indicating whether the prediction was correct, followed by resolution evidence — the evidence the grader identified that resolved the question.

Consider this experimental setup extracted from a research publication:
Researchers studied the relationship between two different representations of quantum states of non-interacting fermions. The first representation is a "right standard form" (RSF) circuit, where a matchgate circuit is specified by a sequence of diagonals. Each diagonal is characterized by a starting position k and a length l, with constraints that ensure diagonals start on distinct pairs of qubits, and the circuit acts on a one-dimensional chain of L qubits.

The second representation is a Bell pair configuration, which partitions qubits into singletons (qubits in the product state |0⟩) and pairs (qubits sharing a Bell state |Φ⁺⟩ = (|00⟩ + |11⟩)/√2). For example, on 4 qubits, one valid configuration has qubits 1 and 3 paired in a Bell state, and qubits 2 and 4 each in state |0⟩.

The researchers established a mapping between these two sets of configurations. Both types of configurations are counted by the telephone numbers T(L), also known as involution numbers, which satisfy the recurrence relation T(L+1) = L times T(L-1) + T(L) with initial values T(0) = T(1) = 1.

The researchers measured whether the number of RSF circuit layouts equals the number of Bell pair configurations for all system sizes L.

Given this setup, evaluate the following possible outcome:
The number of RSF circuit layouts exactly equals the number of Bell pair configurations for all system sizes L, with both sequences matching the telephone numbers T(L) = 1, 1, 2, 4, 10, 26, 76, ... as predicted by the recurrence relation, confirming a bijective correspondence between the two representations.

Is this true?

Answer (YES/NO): YES